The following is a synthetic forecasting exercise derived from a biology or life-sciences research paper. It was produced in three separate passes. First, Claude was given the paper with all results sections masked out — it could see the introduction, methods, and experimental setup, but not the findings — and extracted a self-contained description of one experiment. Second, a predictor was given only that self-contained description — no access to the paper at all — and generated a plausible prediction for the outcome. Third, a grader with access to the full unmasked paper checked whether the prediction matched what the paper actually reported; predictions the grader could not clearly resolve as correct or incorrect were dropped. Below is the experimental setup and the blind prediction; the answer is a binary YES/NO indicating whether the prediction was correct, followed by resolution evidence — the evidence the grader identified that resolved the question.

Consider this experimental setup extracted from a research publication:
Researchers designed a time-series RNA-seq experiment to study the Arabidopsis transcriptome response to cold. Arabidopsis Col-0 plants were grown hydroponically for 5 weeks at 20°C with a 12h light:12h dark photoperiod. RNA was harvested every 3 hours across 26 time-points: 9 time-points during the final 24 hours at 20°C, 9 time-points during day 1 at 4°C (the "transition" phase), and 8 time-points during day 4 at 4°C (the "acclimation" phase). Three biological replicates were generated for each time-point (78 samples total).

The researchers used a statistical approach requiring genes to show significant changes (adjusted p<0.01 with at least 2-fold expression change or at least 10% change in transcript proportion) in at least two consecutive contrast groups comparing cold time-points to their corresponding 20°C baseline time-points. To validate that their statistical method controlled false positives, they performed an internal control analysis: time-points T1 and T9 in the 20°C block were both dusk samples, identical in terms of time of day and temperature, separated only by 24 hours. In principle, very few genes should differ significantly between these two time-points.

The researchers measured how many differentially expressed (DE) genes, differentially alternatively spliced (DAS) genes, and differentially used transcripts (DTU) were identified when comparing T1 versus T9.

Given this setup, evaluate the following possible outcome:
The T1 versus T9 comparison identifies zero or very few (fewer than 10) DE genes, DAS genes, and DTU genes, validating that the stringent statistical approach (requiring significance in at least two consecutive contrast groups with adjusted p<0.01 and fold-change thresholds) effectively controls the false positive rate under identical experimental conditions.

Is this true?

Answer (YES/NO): YES